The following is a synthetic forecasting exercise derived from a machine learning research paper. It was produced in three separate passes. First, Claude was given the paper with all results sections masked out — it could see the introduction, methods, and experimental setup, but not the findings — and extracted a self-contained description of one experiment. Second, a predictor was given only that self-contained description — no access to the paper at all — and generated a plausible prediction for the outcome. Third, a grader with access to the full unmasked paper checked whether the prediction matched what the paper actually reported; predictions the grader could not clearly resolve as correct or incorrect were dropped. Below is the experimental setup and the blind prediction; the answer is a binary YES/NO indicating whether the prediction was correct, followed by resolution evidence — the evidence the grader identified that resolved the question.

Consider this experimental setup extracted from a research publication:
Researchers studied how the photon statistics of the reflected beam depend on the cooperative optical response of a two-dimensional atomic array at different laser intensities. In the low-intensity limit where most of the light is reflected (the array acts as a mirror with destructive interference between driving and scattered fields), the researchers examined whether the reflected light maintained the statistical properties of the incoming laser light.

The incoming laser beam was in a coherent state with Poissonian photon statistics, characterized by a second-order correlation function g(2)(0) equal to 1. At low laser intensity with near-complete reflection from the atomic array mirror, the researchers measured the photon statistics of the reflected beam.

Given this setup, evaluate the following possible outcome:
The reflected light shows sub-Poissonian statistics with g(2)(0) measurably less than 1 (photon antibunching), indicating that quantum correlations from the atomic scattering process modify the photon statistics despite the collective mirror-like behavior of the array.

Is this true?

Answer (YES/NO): NO